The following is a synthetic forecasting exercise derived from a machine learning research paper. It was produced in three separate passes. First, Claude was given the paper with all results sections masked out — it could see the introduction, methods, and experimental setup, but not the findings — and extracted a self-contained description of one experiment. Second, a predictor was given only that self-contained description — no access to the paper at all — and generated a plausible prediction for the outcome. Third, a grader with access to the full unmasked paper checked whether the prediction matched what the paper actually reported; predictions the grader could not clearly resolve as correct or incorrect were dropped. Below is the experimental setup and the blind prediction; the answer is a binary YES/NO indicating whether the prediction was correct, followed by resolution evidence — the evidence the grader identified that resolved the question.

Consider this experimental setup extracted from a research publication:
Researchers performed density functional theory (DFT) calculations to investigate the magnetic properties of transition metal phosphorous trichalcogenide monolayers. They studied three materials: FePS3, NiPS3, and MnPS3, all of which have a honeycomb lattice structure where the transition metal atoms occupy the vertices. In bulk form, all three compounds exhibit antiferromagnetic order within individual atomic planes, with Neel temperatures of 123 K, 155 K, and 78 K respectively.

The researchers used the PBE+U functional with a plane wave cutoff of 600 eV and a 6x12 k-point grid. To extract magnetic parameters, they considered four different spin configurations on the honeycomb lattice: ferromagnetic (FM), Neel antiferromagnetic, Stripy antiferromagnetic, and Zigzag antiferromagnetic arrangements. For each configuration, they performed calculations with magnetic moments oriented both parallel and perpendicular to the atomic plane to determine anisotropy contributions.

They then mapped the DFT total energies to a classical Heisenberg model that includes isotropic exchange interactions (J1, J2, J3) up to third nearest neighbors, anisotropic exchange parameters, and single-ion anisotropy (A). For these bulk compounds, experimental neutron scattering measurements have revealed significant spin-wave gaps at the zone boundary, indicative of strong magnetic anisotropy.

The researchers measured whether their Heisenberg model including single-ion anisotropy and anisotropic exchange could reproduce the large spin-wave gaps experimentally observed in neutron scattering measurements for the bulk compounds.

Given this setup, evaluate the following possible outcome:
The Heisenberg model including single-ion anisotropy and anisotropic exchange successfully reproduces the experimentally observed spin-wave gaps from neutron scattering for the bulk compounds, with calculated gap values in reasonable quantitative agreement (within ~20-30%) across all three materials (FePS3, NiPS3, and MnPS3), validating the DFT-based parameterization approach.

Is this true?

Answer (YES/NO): NO